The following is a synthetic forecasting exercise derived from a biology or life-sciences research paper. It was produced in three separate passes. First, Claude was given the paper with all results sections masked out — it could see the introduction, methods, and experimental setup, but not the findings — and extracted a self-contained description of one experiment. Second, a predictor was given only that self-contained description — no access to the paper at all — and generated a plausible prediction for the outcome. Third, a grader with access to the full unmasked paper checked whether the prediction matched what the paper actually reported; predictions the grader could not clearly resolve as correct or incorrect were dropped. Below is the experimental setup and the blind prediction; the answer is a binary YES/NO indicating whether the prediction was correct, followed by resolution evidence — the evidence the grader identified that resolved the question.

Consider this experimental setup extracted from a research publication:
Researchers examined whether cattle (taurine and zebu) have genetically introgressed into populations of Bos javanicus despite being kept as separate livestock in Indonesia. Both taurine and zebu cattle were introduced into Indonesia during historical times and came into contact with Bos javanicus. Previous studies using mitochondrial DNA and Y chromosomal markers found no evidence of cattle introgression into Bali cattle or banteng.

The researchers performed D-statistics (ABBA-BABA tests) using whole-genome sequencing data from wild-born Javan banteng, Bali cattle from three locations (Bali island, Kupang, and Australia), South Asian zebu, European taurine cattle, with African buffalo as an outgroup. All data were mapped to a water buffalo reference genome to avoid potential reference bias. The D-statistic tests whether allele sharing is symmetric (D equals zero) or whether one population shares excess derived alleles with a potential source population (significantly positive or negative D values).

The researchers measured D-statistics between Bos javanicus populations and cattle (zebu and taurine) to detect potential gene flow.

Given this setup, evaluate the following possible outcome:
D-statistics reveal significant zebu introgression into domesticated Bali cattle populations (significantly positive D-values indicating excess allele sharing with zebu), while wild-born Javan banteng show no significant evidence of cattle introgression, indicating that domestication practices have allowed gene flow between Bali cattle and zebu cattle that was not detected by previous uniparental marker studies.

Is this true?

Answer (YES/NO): NO